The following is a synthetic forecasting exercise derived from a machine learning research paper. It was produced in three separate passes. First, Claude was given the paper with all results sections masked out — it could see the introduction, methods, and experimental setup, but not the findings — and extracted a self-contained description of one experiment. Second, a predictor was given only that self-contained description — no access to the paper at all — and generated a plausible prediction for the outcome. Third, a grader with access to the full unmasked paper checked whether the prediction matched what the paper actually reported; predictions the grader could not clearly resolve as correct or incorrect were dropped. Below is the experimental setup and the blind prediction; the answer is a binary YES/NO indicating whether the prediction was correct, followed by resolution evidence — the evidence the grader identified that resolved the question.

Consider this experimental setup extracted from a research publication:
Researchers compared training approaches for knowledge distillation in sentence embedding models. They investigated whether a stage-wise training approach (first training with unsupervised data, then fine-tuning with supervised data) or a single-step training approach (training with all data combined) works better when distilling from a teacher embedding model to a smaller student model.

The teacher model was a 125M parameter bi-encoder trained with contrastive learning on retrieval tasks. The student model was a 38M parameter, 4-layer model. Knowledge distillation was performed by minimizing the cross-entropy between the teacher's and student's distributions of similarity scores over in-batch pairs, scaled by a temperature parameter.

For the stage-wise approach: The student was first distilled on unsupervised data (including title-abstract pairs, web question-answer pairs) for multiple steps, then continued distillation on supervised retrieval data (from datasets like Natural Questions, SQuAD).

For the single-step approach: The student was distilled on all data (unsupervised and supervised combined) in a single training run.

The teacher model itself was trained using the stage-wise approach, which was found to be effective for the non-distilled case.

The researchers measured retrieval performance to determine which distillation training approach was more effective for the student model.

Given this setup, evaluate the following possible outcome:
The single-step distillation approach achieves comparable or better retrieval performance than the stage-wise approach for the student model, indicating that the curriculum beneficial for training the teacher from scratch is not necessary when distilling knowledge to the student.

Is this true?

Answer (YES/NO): YES